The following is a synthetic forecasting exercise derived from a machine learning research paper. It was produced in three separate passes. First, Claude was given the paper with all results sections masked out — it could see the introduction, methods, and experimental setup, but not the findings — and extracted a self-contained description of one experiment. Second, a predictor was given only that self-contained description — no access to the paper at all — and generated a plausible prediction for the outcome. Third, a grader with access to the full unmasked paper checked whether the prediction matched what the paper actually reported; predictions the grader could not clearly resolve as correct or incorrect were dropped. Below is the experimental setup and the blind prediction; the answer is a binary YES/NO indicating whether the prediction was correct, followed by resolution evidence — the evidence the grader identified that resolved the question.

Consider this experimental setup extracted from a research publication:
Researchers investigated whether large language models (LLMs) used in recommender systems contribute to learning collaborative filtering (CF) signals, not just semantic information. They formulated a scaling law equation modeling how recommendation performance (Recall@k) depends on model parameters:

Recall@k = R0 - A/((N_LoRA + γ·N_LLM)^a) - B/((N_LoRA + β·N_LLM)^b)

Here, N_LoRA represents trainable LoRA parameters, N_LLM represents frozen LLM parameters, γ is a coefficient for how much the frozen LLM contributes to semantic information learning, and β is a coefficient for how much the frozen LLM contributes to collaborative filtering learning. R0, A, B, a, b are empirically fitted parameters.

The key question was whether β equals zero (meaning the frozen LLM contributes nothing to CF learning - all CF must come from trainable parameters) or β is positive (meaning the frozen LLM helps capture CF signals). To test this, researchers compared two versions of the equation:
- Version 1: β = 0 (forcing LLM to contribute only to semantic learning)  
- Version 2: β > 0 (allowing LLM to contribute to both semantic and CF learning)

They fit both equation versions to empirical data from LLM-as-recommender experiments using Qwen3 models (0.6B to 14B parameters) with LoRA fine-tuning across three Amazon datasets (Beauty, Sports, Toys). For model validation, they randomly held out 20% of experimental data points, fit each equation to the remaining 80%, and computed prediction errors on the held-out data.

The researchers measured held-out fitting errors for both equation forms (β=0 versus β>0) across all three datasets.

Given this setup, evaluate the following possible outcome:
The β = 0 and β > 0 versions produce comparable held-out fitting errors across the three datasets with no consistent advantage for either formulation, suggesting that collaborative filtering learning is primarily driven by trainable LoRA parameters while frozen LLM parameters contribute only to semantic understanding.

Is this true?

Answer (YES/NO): NO